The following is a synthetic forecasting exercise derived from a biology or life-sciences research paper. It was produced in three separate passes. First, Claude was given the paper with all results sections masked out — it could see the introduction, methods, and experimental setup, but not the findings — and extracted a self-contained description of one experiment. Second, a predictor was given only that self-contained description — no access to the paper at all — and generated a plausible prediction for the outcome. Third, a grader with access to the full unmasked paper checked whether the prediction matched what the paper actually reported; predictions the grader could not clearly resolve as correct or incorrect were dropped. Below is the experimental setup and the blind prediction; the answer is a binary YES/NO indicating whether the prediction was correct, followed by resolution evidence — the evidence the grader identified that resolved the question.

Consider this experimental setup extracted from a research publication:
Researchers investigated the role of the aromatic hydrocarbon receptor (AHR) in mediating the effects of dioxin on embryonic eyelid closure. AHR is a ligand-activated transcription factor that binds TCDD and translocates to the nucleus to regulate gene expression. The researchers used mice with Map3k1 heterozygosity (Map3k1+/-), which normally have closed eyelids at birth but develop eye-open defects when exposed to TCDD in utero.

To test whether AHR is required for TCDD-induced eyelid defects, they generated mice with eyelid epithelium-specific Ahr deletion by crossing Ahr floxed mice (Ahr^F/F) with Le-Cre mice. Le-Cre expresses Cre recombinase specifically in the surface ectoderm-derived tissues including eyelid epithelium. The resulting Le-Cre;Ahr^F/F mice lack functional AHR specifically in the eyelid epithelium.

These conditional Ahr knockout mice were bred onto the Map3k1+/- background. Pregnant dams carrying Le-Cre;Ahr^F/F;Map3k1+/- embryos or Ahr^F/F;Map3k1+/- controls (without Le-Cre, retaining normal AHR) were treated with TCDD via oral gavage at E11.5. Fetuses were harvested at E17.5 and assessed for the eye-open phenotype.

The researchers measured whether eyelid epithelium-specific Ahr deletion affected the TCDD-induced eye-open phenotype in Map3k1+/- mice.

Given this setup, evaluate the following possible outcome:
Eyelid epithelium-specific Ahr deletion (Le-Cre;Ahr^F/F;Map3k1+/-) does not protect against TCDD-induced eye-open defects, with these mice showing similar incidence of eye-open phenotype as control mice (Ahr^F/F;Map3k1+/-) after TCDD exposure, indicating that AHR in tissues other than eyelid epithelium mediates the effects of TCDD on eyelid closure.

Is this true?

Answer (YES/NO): NO